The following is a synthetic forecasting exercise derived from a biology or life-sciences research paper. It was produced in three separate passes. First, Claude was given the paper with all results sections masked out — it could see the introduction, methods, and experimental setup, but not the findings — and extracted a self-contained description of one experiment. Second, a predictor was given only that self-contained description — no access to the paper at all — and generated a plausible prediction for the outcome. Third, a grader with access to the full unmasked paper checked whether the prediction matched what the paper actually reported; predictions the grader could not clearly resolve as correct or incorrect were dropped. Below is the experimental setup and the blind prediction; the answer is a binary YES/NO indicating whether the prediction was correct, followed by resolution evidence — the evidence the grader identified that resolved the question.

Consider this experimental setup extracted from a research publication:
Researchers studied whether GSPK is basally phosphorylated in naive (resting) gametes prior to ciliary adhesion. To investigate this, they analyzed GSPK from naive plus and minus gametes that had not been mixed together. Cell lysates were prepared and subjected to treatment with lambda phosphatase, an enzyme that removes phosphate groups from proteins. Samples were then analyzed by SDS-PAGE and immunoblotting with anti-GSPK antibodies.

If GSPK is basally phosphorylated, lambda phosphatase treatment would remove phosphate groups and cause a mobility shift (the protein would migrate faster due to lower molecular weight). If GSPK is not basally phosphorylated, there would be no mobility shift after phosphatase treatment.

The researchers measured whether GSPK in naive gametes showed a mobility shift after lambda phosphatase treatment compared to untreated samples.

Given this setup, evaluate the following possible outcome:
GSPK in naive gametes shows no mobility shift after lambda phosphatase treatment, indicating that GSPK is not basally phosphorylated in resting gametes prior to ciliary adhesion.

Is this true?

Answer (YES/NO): NO